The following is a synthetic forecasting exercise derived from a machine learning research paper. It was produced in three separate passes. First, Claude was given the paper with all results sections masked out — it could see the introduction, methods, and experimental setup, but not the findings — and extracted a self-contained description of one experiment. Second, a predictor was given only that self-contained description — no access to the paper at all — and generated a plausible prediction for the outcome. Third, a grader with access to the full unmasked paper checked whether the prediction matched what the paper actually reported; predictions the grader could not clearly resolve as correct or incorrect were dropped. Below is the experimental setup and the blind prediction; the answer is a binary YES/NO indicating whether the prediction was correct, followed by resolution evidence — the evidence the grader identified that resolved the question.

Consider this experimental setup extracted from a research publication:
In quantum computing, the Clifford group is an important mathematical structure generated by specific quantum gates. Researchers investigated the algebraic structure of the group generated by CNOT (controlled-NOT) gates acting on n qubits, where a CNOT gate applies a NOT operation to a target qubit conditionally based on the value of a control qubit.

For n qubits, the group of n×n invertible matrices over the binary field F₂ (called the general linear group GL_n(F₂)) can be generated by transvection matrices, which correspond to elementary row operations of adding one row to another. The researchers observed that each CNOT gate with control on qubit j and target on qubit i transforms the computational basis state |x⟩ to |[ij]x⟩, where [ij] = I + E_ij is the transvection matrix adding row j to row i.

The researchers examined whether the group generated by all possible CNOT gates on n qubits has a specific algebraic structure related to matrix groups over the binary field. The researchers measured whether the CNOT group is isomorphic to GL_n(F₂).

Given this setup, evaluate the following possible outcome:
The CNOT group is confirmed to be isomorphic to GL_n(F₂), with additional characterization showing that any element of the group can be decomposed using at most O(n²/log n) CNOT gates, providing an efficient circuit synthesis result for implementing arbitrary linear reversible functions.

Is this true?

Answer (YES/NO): NO